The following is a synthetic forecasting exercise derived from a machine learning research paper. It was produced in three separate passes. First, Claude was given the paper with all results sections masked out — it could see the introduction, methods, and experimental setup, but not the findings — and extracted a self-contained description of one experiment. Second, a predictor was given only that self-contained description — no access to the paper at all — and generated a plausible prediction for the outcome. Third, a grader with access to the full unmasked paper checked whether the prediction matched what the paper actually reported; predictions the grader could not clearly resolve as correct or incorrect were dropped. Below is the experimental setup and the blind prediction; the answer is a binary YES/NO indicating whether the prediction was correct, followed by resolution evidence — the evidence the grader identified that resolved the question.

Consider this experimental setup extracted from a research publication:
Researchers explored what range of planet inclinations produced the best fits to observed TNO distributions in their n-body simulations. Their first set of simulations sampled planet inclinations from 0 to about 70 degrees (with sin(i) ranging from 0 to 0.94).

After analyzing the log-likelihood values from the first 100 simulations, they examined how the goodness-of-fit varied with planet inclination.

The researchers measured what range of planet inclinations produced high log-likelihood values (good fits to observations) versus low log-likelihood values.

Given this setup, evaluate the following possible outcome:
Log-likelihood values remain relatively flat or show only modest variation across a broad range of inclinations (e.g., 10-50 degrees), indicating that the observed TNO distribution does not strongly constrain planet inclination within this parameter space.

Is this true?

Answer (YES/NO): NO